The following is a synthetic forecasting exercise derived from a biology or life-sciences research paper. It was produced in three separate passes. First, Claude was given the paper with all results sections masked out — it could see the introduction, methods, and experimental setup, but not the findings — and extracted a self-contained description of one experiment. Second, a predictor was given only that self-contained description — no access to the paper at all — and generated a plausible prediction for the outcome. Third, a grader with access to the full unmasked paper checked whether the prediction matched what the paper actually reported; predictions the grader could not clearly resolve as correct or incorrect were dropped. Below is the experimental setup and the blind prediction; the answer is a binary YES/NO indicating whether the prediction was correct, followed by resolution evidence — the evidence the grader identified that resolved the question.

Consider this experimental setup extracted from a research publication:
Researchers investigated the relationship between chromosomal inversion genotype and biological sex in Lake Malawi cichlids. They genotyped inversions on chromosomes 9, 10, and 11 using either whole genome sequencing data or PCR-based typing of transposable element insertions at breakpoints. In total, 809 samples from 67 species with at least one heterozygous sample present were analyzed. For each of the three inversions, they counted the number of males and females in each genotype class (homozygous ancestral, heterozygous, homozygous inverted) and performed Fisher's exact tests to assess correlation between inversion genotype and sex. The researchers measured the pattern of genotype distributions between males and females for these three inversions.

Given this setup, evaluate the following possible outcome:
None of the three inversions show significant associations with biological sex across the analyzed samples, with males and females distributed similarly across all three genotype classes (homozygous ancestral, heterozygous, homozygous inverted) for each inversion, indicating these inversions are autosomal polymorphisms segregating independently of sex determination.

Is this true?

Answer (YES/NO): NO